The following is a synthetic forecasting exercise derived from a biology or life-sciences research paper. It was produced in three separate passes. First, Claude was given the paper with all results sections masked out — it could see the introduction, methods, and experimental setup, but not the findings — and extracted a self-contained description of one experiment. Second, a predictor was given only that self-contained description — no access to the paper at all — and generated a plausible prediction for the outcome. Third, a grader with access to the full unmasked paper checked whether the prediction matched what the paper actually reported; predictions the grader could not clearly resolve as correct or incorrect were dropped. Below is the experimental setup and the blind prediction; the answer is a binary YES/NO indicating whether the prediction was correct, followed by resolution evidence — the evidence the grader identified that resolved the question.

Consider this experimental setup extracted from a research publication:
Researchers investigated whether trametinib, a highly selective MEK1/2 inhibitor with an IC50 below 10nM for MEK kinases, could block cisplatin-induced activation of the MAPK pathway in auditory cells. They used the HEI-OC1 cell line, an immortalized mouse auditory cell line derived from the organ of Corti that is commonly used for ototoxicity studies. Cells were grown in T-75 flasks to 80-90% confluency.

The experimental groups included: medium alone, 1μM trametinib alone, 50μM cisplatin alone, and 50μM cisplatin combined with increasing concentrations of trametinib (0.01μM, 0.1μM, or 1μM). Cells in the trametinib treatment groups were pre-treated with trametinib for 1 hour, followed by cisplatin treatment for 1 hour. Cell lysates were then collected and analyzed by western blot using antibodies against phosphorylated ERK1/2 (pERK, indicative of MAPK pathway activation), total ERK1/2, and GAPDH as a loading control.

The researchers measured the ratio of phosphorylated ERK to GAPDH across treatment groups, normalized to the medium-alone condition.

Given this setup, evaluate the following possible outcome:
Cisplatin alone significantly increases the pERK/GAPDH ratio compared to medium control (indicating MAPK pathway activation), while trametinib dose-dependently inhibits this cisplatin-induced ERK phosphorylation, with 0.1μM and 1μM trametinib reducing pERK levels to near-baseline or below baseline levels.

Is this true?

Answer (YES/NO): YES